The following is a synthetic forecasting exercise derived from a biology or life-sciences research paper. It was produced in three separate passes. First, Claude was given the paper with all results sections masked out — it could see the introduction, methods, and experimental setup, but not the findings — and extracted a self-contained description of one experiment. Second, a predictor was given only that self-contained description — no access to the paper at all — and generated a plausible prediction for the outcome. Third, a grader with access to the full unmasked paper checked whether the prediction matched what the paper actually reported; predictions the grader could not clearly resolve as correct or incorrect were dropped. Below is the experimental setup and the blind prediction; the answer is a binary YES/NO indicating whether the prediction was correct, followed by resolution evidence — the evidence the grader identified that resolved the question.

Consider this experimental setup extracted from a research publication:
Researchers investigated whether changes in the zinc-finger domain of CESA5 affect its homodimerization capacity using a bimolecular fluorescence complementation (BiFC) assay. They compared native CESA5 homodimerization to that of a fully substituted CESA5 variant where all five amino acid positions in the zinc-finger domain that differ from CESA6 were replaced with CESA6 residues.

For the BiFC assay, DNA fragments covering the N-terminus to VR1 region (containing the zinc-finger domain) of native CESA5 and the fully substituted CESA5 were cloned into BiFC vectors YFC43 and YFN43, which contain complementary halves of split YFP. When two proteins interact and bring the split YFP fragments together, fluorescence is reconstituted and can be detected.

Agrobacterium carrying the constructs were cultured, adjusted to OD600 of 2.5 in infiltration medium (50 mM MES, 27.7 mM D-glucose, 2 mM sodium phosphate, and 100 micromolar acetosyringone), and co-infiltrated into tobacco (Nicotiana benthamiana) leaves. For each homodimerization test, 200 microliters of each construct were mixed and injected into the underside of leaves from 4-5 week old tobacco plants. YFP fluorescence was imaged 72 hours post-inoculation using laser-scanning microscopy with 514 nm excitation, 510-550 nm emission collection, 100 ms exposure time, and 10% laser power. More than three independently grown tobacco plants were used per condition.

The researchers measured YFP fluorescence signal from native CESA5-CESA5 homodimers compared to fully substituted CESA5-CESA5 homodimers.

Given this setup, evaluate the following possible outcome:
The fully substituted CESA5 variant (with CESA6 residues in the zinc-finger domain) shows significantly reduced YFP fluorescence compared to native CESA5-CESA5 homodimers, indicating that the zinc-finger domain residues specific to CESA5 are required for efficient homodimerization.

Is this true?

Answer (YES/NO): NO